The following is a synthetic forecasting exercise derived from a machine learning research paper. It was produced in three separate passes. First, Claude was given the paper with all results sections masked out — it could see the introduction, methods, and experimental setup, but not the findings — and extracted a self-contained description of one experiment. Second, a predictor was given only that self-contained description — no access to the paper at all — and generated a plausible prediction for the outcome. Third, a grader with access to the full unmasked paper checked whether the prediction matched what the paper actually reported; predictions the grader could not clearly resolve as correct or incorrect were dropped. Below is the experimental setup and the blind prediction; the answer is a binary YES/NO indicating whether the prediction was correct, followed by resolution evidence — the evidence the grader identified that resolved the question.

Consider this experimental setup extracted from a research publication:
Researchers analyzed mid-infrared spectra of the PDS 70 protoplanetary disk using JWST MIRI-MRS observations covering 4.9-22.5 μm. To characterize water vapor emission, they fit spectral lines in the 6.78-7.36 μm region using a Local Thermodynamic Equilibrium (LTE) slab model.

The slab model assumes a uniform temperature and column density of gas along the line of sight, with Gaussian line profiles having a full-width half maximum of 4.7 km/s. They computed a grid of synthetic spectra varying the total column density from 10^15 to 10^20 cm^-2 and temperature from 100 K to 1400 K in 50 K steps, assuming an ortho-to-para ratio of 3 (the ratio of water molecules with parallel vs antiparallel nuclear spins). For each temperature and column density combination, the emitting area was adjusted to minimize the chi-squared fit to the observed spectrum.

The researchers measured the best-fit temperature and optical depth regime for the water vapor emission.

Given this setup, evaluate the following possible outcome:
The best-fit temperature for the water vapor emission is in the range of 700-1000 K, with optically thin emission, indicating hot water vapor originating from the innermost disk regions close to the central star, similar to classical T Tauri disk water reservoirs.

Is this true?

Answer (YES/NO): NO